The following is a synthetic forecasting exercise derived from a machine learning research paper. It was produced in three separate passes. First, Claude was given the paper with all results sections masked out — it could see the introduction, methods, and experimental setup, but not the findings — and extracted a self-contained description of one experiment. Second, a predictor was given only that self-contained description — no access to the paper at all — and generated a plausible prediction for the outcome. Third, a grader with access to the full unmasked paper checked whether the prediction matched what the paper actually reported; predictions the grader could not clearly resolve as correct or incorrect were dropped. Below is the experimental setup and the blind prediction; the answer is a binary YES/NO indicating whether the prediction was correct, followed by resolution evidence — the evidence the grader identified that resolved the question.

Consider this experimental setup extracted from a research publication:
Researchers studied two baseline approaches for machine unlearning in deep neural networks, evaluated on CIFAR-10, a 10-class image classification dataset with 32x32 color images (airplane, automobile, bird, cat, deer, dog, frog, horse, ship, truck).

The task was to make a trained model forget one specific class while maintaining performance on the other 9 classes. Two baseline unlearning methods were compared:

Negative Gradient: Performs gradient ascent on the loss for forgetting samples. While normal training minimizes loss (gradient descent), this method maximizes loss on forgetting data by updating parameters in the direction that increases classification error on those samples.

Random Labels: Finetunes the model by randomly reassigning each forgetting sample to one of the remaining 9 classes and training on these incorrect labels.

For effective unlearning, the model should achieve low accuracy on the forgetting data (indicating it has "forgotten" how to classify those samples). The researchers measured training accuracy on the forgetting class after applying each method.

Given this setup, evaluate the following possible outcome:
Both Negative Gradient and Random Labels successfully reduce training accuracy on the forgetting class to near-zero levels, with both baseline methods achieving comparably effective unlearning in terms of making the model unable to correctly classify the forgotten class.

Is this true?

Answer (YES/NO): NO